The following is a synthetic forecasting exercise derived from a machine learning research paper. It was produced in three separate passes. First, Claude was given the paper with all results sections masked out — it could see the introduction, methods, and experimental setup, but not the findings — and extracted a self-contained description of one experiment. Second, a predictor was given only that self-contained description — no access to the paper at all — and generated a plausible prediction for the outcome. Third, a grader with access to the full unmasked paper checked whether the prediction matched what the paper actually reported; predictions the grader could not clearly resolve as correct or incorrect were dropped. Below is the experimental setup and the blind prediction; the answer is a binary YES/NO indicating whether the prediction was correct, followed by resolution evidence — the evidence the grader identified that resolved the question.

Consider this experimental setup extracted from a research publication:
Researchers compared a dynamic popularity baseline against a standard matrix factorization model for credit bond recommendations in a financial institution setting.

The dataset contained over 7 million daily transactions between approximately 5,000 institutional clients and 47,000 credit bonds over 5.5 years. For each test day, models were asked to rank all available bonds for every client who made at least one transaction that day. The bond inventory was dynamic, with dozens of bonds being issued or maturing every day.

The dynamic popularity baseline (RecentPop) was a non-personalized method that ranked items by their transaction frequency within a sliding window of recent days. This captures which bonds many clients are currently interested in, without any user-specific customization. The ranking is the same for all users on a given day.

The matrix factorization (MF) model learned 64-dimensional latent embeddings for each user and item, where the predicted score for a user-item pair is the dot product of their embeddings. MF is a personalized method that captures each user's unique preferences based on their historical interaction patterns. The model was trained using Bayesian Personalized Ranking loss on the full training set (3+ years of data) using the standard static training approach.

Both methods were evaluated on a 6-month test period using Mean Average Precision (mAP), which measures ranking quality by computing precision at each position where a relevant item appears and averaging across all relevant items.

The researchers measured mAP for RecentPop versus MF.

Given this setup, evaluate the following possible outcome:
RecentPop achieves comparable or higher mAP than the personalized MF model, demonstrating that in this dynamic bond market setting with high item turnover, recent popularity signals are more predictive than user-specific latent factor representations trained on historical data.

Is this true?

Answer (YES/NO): NO